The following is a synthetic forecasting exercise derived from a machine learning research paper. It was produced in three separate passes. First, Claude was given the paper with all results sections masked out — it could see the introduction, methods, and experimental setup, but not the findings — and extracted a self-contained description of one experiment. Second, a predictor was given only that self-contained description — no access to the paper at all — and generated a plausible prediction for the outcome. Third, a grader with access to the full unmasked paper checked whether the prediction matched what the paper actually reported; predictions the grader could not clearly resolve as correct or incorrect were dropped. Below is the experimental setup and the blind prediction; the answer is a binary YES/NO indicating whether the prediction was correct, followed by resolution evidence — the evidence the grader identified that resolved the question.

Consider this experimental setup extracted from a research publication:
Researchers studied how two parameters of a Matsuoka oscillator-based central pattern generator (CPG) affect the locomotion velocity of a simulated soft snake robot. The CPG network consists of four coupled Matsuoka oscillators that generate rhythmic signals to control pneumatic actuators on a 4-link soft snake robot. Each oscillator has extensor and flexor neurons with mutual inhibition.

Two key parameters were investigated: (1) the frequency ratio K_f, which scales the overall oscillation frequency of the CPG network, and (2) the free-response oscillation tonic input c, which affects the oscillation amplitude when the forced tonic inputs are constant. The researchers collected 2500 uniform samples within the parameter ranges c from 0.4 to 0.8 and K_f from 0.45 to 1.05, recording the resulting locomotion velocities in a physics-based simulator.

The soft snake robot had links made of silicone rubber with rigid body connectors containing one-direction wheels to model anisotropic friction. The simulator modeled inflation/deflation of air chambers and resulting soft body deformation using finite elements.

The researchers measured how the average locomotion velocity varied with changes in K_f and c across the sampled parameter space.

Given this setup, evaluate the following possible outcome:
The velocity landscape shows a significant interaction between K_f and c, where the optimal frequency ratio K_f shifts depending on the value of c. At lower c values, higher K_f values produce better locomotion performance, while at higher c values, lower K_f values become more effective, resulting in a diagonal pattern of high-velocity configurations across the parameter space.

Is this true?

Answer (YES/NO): NO